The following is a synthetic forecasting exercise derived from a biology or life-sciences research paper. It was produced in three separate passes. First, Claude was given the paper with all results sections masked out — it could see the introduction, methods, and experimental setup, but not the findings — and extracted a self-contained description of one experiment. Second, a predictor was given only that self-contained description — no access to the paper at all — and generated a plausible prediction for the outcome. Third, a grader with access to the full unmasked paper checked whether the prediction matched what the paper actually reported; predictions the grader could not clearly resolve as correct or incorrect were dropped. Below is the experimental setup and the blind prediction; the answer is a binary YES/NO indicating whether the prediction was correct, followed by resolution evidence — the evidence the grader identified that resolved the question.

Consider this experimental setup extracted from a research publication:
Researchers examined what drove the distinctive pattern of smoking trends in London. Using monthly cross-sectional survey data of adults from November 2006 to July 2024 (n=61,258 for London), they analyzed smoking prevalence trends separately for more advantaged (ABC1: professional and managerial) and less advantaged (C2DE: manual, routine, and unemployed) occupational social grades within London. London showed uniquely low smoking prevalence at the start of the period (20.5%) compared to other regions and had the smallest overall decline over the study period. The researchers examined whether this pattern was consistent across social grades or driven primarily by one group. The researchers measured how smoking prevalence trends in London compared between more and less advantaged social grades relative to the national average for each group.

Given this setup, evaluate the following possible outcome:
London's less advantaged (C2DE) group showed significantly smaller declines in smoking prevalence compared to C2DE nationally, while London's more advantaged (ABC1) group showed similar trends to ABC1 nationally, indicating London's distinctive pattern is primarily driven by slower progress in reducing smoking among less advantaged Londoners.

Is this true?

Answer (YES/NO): YES